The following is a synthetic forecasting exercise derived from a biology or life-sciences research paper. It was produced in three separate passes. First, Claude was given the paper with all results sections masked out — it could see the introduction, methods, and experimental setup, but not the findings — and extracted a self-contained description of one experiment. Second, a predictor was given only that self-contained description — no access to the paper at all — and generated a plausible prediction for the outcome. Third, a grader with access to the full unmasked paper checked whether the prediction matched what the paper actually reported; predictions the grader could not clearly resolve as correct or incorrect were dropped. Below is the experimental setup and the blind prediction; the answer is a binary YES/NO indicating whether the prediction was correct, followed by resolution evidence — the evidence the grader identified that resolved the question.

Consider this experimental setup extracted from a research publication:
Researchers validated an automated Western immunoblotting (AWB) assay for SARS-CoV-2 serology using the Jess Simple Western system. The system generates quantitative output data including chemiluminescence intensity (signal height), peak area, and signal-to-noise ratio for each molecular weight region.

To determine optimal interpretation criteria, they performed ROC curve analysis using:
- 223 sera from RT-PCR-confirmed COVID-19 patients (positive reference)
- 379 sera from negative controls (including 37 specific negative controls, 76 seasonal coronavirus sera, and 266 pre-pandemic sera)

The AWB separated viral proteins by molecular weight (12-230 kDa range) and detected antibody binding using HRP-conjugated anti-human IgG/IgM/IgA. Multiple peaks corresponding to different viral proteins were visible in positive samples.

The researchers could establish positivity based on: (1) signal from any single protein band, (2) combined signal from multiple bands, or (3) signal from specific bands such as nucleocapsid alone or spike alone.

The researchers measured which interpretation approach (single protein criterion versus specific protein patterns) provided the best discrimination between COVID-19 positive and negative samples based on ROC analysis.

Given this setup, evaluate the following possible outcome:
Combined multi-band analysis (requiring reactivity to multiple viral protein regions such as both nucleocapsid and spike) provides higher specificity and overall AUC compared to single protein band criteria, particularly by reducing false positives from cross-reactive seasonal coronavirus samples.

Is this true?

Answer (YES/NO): NO